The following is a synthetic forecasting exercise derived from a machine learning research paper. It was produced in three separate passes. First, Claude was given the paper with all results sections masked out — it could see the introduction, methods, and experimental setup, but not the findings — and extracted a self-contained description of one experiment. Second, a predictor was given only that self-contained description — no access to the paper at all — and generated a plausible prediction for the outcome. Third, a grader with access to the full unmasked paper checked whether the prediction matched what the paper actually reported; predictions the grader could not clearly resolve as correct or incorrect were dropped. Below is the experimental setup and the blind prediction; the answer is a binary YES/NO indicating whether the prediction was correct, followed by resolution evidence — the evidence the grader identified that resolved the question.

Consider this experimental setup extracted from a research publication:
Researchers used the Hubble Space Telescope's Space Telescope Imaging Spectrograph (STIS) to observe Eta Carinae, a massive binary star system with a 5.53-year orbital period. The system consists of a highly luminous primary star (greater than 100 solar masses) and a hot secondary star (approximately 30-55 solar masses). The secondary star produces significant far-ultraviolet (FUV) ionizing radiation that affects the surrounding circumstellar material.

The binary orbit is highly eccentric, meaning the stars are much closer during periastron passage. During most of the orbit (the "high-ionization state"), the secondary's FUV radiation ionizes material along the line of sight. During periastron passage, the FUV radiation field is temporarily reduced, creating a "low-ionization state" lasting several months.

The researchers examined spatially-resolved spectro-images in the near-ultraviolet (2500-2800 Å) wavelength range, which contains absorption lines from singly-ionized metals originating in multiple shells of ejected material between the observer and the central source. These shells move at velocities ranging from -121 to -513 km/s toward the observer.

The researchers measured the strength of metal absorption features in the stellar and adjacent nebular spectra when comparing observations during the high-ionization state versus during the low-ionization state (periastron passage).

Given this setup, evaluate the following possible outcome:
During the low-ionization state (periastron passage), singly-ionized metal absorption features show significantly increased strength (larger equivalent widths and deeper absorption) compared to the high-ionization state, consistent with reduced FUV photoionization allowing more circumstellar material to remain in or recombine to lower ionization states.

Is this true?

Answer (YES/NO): YES